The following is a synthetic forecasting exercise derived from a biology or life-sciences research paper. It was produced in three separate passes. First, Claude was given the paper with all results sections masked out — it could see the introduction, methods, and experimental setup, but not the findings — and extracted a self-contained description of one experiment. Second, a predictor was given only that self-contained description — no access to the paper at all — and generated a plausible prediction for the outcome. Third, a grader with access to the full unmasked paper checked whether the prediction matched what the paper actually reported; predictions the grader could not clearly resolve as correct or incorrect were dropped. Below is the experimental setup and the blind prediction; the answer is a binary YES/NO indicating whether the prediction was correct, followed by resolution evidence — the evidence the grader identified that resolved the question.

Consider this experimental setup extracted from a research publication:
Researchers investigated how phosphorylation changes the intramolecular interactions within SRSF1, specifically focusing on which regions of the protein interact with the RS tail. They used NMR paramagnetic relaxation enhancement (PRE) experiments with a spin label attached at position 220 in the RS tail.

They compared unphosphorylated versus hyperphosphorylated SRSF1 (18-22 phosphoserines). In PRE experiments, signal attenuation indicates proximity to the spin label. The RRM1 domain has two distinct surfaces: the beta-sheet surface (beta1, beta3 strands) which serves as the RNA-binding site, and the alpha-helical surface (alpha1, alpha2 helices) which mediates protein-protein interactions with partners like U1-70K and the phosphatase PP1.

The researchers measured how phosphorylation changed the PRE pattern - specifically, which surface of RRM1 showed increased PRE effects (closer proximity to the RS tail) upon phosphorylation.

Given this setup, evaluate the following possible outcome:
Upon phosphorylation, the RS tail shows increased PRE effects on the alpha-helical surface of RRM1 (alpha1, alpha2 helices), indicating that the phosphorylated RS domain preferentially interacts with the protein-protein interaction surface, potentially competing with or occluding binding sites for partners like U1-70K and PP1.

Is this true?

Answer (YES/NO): NO